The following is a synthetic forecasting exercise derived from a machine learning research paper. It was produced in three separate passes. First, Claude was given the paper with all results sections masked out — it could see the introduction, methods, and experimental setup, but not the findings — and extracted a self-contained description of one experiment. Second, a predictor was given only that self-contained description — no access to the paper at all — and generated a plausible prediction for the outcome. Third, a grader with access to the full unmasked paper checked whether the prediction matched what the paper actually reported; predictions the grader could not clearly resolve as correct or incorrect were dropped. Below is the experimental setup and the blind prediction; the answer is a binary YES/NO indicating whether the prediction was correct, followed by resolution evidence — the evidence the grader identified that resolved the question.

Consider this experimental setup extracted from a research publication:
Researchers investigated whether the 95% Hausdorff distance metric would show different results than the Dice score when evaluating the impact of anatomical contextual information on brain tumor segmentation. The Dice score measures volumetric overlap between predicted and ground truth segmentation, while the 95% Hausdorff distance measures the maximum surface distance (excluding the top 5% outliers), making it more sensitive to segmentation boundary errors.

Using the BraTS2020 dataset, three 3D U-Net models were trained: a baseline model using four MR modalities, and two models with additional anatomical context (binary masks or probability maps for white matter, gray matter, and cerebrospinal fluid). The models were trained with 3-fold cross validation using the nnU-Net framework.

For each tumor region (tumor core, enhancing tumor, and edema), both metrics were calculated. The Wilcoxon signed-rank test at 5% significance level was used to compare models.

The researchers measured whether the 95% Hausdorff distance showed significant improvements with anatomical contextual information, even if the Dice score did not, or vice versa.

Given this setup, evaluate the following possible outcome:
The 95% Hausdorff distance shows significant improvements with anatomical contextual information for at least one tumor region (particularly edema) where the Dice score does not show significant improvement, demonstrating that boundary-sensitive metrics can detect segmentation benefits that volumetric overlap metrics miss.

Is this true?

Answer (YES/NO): NO